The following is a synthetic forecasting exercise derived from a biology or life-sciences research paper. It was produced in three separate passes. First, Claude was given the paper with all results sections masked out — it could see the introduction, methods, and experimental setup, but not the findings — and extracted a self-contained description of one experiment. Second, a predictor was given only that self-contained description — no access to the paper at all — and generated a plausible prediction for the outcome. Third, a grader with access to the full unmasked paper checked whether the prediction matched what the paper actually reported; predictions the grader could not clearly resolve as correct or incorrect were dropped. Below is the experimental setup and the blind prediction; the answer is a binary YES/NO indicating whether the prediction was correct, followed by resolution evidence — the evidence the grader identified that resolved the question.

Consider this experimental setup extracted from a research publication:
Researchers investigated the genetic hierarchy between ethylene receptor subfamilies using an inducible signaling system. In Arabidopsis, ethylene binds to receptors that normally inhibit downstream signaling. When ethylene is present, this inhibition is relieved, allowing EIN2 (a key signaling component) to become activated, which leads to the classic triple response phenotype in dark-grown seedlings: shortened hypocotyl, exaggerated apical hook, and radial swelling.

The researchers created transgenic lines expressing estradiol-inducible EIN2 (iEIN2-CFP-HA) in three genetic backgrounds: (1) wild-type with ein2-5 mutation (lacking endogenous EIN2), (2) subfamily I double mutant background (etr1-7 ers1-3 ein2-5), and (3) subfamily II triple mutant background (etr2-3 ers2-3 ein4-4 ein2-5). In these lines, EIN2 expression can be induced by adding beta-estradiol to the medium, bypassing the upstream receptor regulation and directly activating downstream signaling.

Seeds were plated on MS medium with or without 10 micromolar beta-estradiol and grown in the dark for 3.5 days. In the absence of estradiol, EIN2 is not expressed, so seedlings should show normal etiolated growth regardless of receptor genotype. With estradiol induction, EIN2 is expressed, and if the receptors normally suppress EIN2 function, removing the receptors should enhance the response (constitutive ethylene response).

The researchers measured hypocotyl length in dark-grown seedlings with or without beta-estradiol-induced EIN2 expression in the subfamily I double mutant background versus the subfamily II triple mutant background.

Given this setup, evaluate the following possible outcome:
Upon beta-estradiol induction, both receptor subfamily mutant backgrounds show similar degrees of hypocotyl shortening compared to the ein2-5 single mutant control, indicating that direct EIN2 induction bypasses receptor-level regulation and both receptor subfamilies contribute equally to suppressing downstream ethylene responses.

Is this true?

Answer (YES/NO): NO